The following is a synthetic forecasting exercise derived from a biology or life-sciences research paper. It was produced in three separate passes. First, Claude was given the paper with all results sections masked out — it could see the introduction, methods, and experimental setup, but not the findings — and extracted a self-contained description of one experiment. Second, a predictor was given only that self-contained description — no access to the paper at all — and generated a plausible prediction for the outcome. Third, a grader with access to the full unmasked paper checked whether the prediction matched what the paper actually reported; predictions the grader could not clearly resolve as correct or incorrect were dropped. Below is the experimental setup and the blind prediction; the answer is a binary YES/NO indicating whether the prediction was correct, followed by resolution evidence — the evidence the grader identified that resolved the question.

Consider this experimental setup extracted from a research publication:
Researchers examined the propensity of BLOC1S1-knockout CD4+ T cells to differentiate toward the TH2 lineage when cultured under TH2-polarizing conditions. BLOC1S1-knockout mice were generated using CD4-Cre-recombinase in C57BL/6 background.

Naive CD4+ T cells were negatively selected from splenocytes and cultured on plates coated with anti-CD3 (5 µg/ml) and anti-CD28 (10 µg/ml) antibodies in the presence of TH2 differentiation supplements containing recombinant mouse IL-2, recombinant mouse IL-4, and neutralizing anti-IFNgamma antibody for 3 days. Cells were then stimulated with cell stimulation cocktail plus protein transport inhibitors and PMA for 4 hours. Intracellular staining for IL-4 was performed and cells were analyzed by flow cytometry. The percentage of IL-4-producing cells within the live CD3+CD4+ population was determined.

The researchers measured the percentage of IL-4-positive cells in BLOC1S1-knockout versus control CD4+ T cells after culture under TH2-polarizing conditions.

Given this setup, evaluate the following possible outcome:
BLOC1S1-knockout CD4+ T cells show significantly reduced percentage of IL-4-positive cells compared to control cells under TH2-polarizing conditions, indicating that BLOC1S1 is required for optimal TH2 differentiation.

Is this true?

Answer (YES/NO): NO